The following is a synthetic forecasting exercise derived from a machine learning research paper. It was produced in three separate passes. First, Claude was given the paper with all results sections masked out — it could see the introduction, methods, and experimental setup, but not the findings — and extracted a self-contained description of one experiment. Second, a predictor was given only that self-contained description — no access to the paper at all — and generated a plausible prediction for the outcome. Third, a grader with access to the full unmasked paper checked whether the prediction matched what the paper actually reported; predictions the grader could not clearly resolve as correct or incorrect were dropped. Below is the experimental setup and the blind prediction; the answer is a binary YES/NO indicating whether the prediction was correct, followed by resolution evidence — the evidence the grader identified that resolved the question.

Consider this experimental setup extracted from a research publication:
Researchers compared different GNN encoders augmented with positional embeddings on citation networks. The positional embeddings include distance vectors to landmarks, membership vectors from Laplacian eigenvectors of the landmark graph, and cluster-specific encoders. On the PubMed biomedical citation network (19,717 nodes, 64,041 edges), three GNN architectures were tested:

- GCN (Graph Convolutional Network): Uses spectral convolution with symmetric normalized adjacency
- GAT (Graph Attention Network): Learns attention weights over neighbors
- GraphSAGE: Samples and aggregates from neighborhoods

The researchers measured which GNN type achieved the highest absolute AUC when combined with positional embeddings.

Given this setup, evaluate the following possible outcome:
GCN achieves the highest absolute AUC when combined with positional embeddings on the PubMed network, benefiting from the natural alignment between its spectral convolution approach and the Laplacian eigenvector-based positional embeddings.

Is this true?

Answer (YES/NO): YES